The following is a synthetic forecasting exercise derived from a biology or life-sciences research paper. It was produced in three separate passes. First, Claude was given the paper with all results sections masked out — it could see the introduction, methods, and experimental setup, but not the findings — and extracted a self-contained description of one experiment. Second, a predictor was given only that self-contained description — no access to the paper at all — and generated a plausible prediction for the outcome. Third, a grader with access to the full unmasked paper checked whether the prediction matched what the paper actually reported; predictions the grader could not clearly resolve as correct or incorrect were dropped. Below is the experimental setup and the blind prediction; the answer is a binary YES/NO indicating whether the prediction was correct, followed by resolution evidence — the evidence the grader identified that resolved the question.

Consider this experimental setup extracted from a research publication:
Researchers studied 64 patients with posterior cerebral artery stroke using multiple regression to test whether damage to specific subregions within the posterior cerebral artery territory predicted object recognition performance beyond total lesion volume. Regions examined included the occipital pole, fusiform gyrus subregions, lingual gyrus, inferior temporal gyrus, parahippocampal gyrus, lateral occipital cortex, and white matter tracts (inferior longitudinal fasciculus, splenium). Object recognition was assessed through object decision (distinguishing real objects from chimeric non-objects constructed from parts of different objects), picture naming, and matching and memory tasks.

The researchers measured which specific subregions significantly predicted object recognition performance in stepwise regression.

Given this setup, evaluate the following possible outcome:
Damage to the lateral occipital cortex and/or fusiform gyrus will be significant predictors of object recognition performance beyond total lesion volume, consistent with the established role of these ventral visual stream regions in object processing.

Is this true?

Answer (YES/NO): NO